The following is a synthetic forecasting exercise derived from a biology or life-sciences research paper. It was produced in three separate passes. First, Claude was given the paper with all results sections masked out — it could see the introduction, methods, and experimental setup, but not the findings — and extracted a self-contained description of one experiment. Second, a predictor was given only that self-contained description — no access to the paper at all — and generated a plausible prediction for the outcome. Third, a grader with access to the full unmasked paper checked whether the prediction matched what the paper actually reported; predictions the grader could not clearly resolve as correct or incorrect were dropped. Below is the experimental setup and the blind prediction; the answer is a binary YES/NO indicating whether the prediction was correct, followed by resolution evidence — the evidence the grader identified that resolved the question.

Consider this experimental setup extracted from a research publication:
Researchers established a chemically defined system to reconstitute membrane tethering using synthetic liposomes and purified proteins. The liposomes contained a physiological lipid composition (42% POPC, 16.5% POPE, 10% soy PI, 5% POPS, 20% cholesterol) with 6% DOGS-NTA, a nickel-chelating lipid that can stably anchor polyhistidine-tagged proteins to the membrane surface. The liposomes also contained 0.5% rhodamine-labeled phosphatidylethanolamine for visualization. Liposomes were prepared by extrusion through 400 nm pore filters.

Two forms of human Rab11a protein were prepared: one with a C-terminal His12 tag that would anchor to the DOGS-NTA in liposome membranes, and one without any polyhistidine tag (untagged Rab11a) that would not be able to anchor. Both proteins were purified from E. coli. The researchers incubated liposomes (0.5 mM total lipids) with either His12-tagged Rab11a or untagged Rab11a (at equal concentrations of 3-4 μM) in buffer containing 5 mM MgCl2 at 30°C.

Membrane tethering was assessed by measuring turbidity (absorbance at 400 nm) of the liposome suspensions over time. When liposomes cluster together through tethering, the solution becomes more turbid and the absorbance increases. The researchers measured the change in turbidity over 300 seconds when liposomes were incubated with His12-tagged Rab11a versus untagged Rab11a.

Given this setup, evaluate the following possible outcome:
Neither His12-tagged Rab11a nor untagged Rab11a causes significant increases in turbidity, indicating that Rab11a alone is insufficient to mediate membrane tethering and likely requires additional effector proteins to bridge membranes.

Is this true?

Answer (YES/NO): NO